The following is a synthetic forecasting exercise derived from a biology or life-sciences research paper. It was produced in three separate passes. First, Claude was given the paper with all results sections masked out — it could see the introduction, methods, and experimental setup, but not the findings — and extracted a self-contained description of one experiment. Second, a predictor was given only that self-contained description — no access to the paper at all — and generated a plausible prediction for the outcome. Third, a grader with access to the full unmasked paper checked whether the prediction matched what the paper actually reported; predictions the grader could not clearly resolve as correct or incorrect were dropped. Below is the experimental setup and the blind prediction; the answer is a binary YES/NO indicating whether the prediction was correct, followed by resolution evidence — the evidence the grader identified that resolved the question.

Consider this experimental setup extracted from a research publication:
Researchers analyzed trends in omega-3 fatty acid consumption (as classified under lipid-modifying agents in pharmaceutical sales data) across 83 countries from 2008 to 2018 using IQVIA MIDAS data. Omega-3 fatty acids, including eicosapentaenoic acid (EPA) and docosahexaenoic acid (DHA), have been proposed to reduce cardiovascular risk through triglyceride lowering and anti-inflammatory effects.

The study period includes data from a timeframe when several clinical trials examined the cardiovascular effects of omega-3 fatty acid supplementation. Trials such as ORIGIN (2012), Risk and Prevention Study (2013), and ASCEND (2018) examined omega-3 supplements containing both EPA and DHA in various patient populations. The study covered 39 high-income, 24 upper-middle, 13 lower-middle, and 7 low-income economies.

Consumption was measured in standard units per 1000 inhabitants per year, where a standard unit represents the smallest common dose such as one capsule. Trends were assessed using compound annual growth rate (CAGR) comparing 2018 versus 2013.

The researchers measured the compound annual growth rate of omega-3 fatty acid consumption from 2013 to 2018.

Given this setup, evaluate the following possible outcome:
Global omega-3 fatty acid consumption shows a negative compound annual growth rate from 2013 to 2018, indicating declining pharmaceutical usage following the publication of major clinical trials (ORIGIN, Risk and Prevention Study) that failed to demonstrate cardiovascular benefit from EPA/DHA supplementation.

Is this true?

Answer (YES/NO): YES